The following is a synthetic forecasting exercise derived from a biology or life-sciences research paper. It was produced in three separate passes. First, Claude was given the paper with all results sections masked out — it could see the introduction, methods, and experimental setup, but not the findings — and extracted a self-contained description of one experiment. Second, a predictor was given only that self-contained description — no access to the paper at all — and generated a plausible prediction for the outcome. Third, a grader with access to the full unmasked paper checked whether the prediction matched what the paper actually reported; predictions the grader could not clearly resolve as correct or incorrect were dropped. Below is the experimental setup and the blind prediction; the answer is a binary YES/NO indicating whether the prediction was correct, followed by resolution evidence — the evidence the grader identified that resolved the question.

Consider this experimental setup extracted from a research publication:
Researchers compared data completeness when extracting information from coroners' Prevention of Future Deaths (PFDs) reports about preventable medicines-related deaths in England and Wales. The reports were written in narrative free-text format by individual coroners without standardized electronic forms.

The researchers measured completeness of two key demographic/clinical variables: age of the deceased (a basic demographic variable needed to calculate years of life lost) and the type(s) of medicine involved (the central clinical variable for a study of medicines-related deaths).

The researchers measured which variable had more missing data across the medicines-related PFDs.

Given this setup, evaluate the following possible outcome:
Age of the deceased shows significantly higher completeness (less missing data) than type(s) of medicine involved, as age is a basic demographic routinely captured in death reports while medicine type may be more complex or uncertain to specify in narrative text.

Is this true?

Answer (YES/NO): NO